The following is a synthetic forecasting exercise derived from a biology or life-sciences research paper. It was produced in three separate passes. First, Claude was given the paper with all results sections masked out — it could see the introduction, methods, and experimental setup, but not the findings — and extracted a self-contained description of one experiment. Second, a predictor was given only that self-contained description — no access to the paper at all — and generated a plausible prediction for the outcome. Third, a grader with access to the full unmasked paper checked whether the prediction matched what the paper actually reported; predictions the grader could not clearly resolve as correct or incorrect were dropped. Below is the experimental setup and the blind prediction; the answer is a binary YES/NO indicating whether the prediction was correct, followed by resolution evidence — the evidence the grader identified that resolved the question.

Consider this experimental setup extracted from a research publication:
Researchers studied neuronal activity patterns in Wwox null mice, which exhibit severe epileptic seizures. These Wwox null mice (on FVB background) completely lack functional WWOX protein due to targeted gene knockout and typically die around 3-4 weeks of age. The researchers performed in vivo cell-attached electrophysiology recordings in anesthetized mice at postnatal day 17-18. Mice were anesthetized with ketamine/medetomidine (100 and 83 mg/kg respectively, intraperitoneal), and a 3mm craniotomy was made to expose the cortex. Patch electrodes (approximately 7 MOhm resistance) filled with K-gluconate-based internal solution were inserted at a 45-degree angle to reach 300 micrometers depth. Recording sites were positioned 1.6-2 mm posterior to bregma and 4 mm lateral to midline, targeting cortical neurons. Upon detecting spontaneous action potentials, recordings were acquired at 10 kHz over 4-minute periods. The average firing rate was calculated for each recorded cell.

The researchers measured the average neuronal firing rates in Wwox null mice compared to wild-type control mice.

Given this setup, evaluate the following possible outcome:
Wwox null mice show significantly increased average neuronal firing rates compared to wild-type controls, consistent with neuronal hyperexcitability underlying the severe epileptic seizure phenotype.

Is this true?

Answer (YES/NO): YES